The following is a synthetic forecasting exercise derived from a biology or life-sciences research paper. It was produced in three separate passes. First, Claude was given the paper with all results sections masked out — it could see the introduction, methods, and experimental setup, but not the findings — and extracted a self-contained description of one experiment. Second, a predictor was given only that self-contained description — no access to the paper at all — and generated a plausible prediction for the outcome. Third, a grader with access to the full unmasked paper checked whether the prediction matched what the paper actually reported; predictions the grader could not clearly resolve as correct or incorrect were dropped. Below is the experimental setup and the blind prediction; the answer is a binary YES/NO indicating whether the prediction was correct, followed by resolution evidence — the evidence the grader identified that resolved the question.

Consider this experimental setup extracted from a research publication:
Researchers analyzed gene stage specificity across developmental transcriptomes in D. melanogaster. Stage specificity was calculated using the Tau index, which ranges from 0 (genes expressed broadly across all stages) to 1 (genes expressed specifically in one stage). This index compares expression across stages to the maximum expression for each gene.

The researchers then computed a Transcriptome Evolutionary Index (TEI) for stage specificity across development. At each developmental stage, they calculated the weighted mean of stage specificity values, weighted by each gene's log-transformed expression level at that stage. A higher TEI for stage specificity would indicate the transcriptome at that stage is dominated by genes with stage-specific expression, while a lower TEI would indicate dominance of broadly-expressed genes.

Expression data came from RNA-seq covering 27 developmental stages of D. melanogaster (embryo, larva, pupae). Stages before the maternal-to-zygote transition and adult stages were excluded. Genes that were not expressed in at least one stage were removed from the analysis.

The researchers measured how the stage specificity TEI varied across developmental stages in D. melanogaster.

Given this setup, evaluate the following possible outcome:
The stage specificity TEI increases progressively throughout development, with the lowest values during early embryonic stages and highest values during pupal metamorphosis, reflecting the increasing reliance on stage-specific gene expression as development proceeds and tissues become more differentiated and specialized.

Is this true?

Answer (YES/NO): NO